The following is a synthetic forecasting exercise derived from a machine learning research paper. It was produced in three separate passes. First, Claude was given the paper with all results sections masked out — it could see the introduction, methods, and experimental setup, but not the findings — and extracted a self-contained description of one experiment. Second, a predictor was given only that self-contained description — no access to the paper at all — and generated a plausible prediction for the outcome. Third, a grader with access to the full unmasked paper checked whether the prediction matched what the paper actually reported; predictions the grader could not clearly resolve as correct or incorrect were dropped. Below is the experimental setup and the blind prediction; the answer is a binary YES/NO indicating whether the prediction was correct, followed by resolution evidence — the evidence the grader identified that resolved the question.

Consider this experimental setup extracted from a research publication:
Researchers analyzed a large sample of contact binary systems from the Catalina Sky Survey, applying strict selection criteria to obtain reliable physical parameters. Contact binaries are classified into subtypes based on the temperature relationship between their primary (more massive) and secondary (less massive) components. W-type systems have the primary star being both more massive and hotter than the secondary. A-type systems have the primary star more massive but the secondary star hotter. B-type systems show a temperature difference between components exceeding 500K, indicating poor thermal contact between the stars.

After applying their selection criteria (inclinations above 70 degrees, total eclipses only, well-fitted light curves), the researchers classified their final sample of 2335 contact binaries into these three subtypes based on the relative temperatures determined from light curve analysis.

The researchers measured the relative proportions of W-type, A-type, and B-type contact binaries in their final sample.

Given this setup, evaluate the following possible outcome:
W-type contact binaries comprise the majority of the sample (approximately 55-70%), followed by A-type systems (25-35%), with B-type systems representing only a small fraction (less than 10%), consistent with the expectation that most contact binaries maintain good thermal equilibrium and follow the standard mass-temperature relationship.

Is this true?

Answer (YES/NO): YES